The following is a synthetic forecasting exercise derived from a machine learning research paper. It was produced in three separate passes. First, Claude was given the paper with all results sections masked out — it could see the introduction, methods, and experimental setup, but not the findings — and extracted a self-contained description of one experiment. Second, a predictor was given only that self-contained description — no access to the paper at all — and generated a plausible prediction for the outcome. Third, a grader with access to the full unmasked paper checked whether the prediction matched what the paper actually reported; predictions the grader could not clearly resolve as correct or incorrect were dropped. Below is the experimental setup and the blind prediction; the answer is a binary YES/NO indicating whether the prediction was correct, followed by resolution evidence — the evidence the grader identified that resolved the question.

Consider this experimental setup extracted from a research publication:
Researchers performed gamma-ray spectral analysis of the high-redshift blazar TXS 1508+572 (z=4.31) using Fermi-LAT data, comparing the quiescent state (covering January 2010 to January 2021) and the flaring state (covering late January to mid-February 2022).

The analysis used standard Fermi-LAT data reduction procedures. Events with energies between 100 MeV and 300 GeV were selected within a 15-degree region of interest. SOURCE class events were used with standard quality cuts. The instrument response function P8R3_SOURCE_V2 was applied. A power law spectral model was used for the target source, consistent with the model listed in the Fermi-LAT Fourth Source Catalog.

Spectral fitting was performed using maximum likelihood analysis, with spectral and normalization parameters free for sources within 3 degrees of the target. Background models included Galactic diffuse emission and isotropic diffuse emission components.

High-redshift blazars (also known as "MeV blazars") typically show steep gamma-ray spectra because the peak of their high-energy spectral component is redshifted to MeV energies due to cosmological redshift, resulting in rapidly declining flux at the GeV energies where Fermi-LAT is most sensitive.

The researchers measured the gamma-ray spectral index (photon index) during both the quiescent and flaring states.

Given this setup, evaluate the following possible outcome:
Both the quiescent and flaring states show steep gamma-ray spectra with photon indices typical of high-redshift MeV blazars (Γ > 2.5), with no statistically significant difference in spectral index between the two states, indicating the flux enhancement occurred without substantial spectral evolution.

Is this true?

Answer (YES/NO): NO